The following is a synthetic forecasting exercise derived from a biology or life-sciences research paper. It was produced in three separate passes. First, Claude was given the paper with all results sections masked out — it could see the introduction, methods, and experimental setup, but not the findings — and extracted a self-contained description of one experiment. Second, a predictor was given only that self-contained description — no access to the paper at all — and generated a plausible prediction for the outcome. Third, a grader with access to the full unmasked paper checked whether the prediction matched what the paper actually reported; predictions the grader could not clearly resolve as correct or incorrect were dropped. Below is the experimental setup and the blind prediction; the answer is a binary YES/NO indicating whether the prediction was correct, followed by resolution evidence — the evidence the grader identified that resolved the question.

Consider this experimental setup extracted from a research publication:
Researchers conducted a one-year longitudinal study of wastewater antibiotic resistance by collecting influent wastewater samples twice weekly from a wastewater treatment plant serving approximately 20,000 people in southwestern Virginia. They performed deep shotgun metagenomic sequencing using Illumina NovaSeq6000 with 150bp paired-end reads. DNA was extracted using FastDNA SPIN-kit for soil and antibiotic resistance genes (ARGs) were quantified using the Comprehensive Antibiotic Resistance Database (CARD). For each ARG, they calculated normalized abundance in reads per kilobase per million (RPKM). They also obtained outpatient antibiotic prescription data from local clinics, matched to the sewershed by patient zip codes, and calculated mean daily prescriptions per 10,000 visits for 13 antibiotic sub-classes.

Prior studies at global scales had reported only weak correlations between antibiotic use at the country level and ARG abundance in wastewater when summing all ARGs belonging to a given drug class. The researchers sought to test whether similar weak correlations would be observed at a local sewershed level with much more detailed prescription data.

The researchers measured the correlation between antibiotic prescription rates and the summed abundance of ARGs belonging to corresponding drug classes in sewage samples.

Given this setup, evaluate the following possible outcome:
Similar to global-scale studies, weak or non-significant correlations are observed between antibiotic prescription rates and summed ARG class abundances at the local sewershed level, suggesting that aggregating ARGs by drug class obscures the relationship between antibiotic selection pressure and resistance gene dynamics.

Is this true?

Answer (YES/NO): YES